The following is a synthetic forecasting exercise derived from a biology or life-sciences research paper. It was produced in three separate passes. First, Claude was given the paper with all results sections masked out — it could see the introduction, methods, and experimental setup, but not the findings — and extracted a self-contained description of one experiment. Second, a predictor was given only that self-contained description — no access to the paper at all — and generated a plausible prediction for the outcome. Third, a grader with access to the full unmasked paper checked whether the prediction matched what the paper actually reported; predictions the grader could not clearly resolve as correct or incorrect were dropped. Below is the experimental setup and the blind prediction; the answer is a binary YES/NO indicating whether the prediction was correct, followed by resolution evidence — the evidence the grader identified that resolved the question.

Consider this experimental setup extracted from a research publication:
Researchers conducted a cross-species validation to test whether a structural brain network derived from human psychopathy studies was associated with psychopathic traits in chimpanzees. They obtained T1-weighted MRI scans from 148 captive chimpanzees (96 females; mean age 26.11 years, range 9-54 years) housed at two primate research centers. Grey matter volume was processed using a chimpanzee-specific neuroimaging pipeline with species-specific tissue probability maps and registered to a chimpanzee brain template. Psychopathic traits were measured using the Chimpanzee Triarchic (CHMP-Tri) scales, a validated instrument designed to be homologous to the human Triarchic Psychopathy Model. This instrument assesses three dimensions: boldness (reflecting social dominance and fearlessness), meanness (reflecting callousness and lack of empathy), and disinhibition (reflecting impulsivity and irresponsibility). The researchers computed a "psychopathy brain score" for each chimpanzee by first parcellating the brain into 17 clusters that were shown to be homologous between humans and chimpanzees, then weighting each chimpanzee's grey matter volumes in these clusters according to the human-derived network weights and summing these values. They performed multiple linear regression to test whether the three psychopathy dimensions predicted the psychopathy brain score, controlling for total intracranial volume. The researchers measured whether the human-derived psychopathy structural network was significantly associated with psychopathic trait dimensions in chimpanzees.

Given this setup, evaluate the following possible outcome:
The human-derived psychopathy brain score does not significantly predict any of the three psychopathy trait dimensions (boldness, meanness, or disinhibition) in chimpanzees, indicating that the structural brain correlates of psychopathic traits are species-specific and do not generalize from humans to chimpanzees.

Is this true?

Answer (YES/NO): NO